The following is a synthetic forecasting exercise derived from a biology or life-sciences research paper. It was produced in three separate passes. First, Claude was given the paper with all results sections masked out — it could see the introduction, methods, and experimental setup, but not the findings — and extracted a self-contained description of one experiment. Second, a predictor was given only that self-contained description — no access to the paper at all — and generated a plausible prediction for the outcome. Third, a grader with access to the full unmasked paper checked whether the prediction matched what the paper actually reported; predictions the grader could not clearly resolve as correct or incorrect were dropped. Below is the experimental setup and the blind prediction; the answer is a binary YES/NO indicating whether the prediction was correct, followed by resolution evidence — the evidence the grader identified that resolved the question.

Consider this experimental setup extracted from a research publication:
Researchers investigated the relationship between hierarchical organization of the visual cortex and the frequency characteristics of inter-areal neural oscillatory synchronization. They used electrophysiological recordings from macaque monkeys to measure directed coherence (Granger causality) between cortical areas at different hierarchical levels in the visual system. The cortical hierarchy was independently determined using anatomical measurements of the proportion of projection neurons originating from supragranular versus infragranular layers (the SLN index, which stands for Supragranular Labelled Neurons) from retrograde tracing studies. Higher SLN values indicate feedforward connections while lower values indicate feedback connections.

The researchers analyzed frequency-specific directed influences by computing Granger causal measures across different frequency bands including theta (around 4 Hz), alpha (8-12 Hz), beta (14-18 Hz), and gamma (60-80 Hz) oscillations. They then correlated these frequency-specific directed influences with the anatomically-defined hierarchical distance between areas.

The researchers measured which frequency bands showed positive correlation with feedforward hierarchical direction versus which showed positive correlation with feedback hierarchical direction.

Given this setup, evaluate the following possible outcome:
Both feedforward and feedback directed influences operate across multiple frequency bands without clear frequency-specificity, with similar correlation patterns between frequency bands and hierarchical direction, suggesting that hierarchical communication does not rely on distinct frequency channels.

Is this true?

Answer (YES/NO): NO